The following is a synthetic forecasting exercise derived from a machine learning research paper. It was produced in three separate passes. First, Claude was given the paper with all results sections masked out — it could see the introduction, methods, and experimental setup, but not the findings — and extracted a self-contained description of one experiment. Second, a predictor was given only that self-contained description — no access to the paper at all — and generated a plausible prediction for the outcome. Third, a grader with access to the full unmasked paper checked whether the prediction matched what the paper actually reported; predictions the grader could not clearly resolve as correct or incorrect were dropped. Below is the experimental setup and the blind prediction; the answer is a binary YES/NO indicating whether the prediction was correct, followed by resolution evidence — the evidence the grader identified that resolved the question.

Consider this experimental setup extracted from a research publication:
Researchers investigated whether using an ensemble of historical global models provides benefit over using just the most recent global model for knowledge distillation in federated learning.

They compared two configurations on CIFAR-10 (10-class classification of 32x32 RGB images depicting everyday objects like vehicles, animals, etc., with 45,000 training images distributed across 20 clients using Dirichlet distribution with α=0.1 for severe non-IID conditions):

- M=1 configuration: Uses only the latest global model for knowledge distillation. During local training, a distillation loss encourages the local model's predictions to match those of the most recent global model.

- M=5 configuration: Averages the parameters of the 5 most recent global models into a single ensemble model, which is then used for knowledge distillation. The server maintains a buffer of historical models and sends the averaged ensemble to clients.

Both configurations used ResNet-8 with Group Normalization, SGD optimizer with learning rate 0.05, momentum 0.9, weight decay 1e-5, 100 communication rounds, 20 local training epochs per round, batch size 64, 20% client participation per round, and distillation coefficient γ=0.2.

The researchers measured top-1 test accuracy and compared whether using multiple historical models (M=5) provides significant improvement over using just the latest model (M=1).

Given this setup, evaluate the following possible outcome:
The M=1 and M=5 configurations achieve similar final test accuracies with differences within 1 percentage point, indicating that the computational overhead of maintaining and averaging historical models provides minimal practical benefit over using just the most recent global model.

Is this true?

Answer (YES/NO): YES